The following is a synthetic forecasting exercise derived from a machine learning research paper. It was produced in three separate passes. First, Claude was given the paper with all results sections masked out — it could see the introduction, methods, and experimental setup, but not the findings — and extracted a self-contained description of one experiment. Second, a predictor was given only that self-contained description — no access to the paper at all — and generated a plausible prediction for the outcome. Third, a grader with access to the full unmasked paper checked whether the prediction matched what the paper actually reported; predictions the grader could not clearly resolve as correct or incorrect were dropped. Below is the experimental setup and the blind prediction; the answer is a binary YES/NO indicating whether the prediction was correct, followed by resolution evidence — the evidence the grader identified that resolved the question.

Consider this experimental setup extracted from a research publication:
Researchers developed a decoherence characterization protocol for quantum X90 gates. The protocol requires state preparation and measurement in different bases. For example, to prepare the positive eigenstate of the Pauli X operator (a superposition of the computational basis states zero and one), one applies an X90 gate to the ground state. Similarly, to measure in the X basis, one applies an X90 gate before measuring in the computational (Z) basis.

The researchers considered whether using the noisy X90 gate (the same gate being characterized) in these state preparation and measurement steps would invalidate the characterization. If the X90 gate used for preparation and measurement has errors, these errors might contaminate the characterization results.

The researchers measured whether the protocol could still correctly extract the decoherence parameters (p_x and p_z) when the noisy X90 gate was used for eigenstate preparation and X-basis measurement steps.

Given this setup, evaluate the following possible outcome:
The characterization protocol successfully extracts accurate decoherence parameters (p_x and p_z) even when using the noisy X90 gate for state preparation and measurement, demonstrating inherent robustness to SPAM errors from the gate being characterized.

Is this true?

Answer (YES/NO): YES